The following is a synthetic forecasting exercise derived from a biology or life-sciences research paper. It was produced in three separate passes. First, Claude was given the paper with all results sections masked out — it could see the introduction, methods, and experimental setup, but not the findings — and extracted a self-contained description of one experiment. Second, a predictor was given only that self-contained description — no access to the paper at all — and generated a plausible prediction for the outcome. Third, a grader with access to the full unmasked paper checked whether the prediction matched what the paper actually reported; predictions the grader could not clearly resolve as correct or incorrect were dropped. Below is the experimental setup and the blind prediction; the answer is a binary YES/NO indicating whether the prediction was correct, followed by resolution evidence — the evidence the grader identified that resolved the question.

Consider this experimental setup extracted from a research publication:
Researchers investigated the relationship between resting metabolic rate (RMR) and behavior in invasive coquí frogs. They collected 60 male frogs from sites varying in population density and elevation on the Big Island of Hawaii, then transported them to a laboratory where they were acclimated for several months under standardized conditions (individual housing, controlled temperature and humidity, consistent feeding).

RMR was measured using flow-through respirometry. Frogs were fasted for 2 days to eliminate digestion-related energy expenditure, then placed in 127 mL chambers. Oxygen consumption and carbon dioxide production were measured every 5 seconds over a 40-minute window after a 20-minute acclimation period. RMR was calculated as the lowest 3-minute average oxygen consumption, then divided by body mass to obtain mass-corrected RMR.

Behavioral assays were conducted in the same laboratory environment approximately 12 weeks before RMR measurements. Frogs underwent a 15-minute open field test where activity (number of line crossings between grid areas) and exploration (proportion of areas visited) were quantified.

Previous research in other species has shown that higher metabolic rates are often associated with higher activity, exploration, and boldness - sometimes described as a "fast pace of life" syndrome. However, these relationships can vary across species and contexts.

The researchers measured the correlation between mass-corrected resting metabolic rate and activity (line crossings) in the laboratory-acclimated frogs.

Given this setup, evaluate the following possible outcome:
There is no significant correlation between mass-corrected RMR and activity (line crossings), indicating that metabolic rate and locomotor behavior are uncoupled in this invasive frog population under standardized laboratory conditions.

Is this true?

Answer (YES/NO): NO